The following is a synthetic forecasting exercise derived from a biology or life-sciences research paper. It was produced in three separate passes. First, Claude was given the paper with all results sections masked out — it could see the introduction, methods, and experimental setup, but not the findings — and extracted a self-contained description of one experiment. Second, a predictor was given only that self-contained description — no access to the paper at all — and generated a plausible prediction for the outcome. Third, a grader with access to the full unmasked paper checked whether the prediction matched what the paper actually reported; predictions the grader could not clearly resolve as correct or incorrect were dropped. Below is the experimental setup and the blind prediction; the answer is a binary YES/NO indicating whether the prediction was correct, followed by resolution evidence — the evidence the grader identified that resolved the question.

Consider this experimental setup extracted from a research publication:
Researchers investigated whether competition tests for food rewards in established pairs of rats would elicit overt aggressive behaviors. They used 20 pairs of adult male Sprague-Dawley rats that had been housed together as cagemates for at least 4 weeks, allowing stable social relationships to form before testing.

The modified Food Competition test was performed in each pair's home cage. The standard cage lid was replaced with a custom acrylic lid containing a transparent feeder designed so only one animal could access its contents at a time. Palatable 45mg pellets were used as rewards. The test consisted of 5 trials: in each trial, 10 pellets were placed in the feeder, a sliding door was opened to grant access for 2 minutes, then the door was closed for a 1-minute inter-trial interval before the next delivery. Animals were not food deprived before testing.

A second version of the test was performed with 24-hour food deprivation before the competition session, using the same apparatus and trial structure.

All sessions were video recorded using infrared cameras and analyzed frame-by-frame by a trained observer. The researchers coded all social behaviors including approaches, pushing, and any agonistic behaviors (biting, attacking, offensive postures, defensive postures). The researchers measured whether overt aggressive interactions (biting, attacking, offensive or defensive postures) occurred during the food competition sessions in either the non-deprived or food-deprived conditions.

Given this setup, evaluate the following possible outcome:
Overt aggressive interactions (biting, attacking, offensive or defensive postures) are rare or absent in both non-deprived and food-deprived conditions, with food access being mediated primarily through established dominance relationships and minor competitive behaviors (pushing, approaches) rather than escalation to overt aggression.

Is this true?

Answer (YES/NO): YES